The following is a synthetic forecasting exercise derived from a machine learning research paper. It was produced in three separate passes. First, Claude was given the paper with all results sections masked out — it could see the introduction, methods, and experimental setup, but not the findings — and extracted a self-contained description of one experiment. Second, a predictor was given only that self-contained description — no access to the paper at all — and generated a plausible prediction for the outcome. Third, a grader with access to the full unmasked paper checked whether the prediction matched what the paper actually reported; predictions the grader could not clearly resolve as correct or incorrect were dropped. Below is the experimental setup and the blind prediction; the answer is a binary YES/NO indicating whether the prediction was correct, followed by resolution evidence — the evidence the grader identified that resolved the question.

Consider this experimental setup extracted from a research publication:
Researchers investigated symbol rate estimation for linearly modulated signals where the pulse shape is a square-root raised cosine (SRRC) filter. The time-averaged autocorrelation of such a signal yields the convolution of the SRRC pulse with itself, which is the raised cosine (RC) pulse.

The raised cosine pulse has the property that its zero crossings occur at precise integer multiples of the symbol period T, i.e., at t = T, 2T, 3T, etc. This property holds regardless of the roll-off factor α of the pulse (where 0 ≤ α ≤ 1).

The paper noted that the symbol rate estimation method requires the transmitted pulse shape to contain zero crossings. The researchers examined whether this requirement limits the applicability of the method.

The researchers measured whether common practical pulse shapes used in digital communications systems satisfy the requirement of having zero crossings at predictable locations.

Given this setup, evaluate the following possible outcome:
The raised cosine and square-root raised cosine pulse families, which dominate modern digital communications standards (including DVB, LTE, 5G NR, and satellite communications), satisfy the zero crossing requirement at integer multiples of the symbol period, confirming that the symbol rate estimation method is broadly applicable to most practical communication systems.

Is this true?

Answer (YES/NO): NO